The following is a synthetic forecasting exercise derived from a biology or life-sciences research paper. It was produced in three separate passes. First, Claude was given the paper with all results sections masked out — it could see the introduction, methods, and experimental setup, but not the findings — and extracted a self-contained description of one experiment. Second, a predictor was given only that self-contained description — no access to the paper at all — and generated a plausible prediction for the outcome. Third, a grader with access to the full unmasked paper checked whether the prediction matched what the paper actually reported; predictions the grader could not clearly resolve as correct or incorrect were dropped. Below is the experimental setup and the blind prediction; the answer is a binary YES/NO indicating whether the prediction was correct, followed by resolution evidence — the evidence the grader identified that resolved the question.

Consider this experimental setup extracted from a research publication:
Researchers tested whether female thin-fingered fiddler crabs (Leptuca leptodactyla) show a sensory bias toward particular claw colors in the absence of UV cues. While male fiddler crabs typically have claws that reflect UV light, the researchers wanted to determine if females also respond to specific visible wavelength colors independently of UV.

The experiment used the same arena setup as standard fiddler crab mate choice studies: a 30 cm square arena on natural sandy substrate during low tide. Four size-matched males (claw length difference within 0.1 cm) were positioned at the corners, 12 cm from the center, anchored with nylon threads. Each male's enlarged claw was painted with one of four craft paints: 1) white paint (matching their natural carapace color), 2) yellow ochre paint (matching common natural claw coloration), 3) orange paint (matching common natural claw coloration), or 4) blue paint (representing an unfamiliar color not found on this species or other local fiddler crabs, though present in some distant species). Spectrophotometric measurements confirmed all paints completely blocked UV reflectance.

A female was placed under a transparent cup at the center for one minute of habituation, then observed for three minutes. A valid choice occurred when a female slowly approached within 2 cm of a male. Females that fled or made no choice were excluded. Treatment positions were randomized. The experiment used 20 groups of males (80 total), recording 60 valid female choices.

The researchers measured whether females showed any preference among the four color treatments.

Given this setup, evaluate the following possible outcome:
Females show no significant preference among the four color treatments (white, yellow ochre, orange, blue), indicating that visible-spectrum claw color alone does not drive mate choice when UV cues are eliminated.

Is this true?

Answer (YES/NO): YES